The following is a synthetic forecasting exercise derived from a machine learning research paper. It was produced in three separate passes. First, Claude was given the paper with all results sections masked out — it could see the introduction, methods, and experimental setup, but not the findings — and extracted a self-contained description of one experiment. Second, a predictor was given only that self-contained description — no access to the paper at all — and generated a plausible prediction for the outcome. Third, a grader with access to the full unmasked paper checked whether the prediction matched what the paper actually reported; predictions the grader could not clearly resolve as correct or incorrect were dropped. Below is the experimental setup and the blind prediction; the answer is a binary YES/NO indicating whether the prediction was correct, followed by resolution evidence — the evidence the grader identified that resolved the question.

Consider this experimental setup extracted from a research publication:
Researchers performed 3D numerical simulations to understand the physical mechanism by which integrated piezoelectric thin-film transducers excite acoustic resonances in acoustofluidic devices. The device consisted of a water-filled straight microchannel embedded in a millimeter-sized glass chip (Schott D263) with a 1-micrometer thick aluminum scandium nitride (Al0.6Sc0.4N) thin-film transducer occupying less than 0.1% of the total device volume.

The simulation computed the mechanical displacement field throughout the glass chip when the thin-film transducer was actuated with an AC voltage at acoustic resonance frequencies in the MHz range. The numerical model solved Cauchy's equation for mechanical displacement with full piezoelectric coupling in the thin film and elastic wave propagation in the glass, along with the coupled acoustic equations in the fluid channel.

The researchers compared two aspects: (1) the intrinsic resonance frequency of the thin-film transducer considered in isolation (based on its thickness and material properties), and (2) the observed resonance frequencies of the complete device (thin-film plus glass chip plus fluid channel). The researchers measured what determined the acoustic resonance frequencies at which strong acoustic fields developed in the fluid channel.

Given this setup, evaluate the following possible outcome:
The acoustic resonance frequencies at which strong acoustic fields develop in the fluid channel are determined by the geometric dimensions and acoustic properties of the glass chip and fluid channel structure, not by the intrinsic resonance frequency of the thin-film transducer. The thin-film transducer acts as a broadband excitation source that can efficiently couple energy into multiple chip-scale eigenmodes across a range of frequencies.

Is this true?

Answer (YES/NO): YES